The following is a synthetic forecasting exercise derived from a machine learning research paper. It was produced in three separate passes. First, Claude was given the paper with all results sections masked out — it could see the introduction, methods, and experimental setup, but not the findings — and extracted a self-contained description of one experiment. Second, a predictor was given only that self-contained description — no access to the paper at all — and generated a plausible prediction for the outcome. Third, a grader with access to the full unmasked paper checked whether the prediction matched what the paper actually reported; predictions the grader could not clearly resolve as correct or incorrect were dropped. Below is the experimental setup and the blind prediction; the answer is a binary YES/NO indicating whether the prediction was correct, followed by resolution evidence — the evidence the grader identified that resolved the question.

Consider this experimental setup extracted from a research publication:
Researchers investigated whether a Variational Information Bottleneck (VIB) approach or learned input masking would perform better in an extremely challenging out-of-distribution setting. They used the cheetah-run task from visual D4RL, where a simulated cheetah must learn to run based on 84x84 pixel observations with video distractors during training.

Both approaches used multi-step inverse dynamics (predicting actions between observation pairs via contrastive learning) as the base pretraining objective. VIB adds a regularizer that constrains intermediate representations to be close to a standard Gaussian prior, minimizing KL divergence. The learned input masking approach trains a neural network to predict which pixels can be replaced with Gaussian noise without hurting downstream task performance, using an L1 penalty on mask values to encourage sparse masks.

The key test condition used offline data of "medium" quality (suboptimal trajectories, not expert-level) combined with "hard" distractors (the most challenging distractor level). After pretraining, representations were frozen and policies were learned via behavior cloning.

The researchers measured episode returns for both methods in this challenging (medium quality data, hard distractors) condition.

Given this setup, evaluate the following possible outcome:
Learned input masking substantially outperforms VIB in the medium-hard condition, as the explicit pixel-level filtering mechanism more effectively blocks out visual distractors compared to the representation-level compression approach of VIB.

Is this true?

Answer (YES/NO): NO